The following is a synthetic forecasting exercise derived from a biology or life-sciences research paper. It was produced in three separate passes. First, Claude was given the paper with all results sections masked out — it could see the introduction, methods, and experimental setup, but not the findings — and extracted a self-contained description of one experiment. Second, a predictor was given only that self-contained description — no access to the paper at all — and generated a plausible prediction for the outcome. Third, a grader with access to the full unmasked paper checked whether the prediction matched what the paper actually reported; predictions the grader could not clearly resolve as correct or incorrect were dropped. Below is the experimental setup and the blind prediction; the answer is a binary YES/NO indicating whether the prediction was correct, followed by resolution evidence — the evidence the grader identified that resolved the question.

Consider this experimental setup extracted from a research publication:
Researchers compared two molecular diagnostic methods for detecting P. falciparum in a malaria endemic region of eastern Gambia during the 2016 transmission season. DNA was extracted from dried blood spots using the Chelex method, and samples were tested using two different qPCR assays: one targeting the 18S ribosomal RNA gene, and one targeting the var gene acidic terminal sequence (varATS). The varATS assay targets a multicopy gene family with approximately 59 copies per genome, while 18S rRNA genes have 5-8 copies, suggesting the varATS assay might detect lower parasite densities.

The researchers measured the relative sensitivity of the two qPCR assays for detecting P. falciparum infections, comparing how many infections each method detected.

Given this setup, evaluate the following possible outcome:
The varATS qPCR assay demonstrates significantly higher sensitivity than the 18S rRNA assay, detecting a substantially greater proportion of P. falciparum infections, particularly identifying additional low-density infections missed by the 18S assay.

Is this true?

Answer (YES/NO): YES